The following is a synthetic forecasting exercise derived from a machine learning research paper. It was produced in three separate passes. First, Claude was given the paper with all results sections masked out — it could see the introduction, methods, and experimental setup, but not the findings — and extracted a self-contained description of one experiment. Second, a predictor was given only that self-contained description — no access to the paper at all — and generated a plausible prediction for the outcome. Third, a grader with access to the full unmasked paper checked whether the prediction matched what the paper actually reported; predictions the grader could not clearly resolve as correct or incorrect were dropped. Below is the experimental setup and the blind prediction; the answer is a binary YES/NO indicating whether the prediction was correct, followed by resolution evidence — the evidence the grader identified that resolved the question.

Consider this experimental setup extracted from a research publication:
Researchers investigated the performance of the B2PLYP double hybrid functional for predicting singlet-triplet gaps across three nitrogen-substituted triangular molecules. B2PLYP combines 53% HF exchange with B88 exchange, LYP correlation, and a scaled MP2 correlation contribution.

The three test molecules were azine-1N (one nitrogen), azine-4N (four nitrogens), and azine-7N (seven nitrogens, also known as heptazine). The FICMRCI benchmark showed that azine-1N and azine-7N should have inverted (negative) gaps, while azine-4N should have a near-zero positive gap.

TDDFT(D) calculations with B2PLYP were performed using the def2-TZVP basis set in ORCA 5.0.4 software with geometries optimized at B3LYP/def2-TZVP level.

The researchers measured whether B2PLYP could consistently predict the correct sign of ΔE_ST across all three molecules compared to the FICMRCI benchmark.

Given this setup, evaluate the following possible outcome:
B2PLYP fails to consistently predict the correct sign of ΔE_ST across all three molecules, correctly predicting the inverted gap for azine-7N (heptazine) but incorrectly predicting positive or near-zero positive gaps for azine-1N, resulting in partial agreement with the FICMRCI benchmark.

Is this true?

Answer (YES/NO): YES